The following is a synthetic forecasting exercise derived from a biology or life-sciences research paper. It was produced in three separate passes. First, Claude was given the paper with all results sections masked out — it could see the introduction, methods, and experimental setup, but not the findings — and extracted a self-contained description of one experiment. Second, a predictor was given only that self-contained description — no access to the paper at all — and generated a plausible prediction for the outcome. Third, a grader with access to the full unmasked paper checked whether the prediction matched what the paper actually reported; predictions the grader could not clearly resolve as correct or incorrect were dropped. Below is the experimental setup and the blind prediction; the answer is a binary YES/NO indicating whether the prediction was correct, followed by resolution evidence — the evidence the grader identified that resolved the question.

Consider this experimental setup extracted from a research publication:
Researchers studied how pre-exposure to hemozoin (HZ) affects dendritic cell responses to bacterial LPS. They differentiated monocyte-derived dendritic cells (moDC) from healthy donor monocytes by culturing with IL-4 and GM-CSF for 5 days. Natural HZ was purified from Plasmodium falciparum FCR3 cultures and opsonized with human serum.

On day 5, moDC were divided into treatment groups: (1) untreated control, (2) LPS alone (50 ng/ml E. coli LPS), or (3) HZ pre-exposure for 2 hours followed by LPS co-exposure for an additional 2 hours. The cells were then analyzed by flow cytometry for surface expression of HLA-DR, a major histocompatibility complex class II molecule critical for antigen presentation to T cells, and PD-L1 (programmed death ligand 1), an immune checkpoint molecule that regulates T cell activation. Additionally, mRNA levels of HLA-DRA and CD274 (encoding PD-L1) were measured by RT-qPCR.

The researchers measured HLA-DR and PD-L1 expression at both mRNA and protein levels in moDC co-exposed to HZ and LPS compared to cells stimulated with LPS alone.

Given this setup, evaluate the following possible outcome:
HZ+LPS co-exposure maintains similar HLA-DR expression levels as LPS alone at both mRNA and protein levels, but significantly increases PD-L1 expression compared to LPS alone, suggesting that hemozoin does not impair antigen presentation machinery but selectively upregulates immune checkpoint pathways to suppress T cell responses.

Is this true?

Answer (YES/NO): NO